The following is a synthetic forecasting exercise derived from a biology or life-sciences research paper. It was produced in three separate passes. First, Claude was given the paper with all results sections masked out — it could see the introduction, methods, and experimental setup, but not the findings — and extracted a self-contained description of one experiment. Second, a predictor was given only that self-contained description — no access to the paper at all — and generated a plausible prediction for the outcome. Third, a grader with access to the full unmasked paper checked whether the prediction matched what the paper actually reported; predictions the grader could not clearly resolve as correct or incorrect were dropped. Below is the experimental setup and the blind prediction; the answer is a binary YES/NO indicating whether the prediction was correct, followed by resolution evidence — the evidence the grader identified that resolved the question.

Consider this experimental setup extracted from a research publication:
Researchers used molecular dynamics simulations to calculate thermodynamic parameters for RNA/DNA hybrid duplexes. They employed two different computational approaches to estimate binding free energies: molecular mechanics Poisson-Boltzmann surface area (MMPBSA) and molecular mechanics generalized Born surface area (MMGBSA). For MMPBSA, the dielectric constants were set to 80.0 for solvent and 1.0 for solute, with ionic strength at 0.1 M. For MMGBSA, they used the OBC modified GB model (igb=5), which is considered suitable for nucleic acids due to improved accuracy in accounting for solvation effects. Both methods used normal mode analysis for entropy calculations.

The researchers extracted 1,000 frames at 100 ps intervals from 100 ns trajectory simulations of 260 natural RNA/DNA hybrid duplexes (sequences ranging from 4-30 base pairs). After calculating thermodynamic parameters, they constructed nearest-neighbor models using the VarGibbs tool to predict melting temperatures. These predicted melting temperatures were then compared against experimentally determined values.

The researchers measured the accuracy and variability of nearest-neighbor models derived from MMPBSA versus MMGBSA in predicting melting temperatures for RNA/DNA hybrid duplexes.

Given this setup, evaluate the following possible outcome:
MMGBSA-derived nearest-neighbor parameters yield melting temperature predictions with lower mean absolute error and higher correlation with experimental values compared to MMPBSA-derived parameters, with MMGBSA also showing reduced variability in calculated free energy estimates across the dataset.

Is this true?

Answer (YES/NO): YES